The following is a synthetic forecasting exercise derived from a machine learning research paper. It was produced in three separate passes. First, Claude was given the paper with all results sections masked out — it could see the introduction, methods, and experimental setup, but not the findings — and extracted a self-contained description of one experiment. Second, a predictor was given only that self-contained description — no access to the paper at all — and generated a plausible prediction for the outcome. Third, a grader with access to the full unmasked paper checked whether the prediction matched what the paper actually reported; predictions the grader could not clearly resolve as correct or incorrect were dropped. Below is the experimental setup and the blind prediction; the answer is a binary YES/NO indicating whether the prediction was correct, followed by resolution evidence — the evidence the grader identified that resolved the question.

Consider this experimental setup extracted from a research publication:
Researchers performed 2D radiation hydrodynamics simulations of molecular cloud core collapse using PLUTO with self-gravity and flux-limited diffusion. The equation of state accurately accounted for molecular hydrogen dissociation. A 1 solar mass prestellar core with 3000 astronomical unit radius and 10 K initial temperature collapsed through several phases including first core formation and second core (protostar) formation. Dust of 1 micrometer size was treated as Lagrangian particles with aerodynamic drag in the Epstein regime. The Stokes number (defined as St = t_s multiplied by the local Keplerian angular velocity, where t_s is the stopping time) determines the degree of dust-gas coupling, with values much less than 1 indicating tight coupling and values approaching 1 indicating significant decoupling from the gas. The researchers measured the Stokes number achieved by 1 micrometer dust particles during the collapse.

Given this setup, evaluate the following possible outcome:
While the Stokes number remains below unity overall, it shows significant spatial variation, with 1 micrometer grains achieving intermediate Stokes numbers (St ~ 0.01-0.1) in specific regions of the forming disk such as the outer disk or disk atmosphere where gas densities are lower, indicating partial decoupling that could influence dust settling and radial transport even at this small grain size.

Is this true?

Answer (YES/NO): NO